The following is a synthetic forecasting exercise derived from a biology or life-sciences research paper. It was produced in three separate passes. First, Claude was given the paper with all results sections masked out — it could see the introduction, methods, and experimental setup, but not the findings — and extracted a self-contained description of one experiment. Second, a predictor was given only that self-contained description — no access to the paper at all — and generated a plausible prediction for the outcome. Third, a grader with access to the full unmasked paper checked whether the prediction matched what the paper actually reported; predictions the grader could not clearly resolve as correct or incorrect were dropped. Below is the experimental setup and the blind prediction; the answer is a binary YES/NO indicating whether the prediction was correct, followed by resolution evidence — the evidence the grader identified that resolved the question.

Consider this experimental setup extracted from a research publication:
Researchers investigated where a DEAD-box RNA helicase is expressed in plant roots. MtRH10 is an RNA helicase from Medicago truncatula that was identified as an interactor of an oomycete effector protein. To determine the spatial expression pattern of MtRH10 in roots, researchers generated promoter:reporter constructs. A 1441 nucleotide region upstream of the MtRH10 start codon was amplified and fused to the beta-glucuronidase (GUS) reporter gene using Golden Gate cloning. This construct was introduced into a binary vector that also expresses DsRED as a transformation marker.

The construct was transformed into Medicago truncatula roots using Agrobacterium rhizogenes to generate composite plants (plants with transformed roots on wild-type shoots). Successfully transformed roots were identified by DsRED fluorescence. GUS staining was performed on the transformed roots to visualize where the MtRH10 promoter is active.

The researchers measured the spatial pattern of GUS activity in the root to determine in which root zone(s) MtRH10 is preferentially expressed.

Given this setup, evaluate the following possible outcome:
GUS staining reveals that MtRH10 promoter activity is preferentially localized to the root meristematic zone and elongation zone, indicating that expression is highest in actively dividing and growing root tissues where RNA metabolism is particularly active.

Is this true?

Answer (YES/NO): NO